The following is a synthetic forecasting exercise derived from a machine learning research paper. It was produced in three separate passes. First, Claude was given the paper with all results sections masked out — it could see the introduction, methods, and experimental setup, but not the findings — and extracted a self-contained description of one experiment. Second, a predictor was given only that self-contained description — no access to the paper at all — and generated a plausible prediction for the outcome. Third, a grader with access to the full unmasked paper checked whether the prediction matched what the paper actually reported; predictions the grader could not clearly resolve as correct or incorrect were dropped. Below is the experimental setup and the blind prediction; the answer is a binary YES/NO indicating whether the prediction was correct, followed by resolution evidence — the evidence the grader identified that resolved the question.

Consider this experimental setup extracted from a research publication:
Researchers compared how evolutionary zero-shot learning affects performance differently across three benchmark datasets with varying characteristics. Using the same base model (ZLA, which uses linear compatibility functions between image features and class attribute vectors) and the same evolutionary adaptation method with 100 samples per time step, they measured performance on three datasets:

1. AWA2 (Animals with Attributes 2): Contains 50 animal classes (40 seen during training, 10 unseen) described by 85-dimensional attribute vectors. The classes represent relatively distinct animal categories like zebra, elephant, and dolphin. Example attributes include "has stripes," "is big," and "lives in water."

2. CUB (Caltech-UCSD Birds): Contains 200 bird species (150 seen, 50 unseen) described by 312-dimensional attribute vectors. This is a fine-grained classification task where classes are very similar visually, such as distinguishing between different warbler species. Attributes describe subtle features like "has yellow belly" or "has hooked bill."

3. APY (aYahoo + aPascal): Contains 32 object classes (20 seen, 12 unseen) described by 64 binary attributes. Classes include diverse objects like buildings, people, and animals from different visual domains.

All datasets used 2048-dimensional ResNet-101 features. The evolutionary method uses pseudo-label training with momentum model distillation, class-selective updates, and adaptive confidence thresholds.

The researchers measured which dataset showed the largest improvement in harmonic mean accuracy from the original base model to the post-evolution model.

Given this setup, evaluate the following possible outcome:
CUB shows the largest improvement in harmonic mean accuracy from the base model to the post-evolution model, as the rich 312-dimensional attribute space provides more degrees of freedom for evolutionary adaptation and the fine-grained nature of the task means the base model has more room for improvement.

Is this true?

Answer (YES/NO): NO